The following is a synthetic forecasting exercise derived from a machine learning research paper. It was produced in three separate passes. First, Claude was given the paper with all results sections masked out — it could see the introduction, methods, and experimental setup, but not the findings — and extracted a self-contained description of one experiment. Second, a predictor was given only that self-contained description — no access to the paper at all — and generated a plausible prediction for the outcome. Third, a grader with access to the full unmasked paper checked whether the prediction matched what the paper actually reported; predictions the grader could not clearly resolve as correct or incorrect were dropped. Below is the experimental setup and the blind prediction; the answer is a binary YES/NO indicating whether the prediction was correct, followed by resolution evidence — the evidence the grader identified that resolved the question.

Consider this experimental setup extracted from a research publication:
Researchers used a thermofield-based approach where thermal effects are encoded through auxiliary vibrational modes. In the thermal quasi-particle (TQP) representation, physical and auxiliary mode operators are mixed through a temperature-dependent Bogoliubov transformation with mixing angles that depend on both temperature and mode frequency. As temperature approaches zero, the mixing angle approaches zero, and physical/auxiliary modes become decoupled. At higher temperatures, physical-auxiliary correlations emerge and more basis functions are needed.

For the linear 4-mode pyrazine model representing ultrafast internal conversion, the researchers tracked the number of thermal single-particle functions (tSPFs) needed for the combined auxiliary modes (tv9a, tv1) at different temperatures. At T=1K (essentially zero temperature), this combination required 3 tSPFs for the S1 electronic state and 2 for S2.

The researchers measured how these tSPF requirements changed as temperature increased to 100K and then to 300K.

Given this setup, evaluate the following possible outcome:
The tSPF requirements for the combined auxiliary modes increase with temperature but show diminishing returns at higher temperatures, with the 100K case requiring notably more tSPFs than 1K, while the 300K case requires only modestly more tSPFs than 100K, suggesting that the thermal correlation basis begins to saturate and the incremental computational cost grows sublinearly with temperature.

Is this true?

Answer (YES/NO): YES